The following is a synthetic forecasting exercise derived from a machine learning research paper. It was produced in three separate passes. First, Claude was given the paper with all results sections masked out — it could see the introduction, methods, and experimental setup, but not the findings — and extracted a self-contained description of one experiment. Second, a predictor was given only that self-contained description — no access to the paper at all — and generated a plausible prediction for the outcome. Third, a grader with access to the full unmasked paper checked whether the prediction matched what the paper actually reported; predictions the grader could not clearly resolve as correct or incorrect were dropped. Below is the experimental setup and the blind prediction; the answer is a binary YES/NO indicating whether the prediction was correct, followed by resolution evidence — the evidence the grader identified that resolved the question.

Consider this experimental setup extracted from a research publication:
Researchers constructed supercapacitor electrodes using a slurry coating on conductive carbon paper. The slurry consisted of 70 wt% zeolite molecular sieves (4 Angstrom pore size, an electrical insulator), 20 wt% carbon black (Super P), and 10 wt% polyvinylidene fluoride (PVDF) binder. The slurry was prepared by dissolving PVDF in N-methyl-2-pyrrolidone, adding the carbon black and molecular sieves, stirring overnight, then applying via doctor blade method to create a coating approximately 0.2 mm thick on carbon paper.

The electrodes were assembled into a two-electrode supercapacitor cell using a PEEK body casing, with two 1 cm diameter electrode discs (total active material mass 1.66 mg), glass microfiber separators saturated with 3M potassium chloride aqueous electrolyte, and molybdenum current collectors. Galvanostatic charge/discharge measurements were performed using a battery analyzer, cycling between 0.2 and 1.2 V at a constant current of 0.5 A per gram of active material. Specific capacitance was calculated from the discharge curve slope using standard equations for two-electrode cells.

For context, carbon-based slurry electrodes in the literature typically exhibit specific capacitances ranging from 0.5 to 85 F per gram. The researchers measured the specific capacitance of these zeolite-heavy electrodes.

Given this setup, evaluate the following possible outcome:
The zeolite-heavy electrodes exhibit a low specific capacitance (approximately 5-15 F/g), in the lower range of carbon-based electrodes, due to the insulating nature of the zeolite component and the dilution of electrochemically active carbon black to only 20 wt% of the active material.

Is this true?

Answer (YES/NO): NO